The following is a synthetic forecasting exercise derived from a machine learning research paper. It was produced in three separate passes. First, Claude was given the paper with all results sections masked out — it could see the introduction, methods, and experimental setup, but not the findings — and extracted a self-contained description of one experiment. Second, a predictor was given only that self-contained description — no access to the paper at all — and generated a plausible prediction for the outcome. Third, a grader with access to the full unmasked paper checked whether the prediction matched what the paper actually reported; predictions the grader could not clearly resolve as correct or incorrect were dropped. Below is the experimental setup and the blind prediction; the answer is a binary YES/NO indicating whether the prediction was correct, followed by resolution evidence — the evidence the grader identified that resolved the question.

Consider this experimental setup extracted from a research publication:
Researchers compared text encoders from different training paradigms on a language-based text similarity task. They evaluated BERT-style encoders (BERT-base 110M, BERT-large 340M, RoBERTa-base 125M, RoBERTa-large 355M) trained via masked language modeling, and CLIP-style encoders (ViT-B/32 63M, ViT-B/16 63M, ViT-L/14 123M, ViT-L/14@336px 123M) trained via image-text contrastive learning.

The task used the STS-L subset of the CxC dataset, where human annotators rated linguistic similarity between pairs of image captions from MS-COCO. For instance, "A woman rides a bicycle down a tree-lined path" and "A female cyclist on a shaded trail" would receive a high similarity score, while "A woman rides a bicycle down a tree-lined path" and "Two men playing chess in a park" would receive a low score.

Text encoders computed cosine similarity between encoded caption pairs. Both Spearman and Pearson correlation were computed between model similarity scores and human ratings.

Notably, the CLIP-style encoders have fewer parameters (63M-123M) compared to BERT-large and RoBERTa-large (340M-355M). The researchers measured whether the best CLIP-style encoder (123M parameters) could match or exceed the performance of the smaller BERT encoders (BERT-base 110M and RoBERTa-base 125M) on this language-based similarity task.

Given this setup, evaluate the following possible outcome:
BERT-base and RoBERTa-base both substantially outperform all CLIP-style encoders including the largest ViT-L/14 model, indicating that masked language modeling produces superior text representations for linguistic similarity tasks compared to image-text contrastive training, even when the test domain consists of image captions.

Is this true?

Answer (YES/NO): NO